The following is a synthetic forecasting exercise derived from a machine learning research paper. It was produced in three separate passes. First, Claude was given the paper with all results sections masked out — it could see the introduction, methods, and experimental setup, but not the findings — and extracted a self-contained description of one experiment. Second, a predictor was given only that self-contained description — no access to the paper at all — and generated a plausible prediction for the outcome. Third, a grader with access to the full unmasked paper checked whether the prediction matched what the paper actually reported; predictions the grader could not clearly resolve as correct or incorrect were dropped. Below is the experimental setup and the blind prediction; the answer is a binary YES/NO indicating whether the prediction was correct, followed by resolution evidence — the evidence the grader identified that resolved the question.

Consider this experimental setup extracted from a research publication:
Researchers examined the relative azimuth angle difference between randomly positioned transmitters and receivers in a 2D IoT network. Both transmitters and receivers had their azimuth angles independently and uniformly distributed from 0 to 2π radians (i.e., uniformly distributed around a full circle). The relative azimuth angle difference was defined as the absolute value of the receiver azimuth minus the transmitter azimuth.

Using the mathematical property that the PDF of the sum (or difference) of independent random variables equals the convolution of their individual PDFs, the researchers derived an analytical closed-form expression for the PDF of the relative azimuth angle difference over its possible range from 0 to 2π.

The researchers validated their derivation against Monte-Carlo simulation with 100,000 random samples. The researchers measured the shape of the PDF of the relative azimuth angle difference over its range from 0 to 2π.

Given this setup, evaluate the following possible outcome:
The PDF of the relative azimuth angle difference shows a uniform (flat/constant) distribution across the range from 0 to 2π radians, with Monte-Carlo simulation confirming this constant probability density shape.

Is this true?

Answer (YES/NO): NO